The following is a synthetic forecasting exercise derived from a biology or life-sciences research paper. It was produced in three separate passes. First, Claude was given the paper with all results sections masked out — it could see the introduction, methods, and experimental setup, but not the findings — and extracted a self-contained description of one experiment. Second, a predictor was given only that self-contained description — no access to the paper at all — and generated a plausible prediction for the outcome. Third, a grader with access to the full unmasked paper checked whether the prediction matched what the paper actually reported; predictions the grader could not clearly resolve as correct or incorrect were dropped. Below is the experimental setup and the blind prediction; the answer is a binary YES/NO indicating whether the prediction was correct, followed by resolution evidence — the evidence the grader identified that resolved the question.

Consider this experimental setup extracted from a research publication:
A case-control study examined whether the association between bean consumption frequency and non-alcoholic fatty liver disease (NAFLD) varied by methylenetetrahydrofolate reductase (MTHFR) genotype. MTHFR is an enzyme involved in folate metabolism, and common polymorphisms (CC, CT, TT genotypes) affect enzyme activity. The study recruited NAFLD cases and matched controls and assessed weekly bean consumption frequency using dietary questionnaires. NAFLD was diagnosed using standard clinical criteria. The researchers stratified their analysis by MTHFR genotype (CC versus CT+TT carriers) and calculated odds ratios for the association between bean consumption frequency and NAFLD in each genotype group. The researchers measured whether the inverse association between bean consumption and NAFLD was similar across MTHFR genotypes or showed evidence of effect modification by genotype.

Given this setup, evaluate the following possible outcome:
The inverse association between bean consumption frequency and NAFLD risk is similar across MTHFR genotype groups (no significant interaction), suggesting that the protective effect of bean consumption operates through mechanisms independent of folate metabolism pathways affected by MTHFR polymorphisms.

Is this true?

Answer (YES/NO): NO